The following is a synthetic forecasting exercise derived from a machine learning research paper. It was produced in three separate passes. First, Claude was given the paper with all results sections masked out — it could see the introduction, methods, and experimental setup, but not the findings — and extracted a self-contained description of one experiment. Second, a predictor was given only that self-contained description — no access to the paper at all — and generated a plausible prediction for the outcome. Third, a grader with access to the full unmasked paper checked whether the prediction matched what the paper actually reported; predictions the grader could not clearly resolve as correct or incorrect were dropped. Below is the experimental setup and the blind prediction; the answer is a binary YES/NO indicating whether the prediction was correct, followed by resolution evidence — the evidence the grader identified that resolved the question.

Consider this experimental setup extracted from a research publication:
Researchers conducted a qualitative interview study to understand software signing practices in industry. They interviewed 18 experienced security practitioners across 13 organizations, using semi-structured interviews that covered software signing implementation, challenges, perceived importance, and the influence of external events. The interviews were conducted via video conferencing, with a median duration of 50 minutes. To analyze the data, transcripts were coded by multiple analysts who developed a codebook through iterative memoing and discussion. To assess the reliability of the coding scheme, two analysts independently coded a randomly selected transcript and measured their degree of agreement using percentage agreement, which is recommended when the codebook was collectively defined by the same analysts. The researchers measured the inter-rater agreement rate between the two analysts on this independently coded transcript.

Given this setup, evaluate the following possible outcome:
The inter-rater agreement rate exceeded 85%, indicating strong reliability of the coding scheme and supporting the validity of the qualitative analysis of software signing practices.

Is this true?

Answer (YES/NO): YES